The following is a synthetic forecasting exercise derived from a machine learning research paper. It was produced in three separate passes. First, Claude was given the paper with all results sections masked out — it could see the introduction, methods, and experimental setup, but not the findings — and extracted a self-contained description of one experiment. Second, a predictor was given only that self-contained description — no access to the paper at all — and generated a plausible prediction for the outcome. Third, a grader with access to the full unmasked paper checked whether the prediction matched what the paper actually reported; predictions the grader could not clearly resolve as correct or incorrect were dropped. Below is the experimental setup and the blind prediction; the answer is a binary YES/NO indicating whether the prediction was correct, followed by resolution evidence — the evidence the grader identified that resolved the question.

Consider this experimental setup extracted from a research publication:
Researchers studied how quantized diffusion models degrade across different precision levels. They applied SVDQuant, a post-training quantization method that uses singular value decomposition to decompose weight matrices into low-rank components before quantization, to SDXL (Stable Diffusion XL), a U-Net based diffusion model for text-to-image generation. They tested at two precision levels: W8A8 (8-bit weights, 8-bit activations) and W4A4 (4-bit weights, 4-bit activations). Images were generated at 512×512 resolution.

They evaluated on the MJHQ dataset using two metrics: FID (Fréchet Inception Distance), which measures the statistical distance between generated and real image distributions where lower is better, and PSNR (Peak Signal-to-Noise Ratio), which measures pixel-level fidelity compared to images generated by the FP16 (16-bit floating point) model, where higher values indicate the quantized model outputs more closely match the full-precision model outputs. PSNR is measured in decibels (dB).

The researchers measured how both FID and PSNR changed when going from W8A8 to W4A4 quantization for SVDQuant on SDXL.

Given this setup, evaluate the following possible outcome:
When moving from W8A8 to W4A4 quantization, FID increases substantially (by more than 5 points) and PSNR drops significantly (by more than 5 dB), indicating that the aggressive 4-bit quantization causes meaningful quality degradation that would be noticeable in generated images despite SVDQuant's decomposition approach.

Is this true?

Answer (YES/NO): NO